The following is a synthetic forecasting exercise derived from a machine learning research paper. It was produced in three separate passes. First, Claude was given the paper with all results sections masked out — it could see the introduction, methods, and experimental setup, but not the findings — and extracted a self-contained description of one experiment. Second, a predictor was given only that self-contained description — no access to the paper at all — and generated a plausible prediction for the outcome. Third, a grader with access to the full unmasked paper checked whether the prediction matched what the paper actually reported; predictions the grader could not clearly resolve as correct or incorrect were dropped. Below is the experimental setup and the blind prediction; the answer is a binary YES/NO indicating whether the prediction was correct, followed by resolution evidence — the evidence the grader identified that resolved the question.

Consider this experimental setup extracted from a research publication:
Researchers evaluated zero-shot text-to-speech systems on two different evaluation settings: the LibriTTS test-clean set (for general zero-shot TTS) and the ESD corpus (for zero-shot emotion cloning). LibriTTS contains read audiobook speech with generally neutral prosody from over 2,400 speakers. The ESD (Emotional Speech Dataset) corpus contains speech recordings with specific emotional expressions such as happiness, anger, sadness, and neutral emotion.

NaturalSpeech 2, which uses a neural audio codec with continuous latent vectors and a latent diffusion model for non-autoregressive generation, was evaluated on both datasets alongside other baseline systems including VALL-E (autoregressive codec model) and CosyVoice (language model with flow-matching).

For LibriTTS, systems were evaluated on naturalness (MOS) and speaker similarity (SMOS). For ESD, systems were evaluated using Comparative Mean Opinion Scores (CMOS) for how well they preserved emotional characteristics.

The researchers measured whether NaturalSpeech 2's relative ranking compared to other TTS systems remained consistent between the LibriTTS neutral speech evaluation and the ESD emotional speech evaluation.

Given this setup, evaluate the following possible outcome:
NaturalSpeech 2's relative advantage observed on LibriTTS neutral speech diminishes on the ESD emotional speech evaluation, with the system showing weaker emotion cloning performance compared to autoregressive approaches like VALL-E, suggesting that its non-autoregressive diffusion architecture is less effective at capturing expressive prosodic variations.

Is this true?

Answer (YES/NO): YES